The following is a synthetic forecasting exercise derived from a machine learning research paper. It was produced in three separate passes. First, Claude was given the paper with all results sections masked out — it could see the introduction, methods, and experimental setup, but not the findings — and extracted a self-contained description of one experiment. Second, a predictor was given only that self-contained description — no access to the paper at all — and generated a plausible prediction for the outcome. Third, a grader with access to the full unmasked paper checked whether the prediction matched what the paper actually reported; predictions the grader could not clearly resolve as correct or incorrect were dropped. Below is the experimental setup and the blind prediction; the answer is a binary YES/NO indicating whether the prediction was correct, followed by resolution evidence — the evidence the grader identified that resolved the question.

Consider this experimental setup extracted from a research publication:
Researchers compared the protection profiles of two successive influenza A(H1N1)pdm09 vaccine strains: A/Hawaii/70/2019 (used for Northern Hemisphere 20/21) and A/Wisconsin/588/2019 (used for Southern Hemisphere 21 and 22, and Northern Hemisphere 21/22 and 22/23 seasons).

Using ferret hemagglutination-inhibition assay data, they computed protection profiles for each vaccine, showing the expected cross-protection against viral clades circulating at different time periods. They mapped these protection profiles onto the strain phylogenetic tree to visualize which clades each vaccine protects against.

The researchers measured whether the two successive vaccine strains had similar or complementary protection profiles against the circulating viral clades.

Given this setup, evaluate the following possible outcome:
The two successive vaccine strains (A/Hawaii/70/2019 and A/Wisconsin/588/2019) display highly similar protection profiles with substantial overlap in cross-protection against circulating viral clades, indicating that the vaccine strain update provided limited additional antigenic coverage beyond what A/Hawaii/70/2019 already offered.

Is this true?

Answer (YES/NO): NO